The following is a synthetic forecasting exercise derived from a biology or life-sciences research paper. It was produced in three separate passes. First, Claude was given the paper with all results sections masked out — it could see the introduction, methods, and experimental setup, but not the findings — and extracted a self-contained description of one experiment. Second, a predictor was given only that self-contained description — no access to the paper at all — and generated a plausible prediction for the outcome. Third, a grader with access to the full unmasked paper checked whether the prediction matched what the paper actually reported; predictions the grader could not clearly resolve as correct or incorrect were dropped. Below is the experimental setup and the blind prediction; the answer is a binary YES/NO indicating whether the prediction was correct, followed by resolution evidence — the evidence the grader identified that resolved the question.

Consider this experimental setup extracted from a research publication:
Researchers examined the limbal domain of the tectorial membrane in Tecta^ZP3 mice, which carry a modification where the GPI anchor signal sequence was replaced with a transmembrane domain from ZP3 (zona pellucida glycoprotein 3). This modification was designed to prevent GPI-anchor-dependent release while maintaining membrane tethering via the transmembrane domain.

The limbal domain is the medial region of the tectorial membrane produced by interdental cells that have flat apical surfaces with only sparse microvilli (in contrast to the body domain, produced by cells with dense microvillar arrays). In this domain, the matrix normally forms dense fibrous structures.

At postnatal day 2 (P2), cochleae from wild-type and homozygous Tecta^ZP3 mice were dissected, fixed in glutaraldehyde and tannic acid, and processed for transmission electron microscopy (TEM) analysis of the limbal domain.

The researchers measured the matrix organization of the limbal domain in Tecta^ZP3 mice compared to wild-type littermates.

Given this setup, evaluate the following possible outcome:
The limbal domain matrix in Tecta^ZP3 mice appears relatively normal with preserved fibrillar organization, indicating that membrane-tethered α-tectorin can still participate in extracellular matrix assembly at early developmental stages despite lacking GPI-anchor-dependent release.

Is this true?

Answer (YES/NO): NO